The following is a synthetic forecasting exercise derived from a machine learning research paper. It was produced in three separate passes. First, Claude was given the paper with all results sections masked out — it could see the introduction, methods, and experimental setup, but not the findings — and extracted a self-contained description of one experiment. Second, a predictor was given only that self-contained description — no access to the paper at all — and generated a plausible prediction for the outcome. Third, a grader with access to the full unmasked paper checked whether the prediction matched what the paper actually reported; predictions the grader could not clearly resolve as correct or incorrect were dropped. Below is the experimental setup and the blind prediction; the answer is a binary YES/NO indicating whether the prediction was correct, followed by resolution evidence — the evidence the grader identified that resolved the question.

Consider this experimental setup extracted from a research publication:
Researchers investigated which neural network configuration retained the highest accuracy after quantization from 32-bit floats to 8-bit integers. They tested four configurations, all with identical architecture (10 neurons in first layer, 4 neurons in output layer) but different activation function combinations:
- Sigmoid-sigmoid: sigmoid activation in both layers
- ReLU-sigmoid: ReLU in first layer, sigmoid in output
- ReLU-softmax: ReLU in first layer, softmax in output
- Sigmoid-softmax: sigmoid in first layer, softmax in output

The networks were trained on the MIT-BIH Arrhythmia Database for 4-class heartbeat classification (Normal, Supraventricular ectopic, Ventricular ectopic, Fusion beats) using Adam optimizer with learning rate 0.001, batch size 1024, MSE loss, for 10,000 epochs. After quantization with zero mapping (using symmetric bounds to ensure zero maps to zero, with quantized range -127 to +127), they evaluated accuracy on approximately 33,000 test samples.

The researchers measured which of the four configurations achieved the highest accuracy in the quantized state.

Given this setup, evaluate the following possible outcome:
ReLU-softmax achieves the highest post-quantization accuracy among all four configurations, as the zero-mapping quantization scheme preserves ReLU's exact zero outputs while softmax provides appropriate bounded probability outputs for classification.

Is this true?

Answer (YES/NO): NO